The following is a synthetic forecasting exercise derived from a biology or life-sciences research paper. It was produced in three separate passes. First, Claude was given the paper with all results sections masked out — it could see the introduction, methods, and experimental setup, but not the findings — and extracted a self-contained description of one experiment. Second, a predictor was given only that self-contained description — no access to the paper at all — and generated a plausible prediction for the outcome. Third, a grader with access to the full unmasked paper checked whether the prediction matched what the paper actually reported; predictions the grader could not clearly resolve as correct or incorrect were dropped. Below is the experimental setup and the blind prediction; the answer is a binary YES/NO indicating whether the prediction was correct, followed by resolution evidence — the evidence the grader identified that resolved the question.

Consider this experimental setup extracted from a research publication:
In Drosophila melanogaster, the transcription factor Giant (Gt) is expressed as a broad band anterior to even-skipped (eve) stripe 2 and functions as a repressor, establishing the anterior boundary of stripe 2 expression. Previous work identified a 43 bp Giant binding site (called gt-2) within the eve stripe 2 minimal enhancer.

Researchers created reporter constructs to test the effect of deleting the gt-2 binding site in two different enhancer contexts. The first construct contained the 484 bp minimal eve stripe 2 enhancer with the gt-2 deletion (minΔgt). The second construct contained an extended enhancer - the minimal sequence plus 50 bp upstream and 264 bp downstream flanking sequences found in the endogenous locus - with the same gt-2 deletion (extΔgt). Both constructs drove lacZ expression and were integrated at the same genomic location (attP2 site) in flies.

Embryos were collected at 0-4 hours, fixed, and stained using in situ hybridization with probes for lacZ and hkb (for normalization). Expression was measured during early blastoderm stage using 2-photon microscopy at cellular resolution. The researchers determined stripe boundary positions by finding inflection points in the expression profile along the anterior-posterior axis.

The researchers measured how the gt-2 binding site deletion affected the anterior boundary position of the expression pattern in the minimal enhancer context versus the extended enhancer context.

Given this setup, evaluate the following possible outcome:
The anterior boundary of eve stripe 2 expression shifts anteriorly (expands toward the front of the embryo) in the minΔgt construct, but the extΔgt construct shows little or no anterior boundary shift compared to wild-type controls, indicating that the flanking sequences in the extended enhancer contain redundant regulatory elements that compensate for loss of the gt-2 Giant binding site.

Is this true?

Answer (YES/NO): NO